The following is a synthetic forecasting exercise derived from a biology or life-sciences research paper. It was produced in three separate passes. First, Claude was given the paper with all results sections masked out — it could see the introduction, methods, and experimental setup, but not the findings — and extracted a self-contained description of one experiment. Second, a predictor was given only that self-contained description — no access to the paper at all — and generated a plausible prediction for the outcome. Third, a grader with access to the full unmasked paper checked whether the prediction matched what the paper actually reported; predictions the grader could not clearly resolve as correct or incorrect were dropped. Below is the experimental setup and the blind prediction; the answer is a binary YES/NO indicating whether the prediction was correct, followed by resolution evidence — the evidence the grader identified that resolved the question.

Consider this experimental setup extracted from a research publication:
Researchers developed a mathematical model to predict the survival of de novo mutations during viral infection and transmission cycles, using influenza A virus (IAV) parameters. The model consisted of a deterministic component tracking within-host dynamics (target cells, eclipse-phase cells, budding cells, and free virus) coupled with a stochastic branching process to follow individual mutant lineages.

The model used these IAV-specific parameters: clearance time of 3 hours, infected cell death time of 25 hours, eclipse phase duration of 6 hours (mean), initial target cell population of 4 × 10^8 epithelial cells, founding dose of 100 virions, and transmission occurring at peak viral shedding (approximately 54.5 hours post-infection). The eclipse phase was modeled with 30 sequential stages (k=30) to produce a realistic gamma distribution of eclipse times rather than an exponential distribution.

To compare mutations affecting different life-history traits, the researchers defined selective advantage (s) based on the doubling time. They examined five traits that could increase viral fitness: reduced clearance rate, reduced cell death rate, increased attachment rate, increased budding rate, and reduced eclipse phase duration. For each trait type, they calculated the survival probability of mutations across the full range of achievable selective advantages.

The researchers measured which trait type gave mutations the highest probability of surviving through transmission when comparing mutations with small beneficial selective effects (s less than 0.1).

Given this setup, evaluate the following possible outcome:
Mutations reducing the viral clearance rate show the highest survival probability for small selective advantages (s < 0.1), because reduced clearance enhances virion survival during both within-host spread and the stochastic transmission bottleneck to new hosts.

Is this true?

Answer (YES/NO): YES